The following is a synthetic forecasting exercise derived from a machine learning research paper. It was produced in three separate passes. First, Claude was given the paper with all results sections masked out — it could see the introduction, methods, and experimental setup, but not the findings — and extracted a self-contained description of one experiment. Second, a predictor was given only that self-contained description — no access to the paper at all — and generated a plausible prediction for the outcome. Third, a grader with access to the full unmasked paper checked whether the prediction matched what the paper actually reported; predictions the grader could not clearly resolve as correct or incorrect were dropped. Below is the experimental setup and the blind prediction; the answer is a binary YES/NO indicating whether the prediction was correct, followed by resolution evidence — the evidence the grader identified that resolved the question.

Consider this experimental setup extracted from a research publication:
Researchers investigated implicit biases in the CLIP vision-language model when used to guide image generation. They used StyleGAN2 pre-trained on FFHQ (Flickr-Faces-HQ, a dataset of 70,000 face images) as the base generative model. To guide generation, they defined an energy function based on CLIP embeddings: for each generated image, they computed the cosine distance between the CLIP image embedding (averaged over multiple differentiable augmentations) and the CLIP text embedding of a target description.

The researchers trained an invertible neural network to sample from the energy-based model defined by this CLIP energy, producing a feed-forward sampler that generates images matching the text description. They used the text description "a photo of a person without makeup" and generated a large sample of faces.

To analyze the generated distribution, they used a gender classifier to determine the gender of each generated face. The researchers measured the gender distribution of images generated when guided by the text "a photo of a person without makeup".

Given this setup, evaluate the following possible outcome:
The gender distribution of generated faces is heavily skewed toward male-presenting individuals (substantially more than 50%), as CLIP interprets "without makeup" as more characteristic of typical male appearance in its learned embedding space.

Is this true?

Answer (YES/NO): NO